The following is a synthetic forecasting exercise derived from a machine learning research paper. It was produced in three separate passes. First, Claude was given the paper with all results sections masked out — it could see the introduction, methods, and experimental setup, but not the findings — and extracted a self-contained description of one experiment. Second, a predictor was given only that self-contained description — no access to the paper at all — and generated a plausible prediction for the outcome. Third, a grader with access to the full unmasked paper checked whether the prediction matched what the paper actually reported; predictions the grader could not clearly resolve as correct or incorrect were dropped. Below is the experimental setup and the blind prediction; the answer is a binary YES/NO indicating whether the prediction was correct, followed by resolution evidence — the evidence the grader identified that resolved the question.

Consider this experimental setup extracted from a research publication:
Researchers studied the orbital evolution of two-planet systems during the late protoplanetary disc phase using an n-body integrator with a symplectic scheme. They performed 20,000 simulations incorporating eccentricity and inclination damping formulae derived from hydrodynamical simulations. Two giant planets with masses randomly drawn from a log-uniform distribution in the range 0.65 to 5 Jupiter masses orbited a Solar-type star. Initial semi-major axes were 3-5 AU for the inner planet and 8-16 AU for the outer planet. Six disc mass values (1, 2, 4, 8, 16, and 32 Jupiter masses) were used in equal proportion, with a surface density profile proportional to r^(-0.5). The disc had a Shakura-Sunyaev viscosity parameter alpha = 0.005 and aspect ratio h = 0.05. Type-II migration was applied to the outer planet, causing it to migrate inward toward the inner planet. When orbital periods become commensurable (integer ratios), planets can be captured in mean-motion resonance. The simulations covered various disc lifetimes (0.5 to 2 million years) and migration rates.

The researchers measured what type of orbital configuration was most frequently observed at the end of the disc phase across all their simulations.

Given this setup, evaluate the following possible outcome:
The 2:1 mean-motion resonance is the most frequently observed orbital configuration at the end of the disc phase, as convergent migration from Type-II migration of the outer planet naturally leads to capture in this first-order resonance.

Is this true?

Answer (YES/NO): YES